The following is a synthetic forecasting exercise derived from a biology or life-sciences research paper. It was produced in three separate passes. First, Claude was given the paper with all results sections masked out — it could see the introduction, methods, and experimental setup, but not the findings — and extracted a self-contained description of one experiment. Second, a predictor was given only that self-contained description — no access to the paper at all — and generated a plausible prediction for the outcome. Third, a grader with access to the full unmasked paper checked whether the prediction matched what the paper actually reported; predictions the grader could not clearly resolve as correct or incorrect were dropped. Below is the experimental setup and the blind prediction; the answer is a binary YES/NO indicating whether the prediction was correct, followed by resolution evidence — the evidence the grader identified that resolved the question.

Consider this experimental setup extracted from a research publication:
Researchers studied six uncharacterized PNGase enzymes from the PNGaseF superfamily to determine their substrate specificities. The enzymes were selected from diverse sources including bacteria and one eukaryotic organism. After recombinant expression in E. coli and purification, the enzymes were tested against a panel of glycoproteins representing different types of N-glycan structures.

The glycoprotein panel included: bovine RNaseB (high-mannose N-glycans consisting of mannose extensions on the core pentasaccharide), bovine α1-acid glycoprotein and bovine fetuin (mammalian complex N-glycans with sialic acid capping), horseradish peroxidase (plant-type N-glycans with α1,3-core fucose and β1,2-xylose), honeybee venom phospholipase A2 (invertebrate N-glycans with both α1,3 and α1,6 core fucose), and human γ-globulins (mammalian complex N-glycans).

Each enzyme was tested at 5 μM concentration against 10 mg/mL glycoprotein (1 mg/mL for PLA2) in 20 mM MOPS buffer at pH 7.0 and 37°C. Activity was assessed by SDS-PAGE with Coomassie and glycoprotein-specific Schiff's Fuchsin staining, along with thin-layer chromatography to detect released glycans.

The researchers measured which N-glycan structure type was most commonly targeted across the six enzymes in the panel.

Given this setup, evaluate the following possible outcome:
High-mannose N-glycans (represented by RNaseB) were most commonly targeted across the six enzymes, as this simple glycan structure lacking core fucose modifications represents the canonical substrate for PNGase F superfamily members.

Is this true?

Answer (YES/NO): NO